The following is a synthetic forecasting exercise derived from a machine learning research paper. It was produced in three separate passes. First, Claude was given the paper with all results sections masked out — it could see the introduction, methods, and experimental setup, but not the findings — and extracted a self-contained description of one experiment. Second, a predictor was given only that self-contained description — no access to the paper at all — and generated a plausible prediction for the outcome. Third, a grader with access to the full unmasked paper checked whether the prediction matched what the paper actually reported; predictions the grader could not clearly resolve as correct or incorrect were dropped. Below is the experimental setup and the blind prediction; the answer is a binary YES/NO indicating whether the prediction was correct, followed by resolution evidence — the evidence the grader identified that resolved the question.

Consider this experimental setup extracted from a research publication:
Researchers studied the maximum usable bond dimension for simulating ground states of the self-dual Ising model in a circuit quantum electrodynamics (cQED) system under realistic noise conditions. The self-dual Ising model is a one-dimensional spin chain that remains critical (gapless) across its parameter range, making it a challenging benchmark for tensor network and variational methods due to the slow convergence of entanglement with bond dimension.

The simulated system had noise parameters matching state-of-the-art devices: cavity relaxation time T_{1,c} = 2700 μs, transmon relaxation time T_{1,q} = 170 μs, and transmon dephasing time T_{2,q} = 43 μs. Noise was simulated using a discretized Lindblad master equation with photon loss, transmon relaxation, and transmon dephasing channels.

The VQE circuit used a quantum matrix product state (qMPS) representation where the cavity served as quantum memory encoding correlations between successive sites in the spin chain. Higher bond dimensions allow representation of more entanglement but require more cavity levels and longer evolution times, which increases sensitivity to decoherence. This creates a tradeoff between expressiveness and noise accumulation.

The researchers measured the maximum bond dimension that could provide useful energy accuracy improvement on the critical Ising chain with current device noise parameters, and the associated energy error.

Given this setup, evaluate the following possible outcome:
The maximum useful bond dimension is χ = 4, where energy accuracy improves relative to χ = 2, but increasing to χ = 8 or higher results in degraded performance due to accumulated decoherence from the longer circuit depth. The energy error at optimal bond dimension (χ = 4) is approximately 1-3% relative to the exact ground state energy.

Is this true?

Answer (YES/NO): NO